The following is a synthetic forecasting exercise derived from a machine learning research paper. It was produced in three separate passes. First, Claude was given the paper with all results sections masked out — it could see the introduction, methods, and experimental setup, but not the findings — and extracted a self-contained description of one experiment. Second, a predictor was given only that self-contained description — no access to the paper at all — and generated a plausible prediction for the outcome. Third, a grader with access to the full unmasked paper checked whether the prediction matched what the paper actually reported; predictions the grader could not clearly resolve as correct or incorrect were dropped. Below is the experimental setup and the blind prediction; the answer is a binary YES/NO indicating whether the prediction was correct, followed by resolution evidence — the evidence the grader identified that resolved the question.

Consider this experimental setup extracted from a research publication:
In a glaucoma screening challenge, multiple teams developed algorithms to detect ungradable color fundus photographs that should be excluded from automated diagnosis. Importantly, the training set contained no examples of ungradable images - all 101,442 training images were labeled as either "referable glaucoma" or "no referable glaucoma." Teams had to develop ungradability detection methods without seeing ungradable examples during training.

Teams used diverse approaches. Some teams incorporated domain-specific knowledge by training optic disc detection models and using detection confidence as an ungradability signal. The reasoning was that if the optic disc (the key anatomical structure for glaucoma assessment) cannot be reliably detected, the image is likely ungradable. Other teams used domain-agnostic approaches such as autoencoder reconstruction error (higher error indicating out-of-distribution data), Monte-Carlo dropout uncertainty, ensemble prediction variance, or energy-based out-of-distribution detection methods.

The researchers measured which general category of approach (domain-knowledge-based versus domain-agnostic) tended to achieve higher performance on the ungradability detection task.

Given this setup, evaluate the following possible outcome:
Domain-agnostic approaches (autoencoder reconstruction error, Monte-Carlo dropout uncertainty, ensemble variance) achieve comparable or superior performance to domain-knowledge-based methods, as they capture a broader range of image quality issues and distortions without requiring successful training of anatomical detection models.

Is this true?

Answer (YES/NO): NO